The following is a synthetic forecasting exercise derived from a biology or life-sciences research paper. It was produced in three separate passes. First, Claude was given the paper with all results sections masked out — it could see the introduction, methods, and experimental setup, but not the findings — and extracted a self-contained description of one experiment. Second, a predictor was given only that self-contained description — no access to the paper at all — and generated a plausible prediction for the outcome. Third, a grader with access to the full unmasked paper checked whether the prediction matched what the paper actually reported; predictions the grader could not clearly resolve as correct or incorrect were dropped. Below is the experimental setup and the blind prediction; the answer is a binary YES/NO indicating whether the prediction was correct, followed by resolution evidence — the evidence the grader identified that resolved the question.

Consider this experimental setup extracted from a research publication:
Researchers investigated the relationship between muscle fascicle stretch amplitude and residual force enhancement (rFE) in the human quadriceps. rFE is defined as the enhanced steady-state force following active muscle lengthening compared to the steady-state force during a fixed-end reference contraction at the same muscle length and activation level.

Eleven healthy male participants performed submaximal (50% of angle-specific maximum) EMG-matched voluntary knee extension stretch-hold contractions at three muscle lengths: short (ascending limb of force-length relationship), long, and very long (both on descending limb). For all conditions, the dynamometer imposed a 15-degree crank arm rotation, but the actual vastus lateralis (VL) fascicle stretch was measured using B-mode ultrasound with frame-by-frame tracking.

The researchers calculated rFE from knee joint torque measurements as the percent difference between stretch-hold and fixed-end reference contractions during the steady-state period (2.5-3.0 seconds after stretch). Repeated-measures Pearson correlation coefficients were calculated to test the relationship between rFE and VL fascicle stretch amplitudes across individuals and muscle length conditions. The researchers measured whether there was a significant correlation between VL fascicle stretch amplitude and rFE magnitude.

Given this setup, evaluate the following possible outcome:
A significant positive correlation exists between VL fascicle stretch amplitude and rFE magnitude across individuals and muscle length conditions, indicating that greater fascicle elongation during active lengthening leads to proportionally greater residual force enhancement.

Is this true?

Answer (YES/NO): NO